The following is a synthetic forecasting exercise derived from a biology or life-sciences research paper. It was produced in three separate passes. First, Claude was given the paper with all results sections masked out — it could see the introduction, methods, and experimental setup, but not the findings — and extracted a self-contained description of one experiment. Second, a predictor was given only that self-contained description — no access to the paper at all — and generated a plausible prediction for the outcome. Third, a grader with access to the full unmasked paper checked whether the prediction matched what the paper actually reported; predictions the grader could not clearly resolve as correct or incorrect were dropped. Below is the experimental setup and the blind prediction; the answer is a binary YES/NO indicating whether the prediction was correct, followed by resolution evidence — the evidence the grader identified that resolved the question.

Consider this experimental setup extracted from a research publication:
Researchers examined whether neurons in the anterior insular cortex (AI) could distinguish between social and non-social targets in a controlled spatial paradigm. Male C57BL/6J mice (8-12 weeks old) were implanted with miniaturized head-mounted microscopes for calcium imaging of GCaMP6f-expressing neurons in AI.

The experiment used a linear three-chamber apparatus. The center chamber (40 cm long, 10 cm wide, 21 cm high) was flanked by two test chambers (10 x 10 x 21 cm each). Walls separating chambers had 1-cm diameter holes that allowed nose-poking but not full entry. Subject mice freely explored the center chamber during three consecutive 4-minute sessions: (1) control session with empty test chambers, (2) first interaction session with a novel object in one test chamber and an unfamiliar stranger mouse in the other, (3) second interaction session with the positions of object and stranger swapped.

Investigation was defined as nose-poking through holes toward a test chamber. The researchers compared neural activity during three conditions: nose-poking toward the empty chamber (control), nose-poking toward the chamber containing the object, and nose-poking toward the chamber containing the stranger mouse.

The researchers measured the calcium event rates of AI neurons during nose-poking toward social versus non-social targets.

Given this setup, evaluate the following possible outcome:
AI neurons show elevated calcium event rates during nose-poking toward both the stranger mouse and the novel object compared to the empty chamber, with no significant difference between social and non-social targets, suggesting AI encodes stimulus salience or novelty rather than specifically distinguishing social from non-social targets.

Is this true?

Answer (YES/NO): NO